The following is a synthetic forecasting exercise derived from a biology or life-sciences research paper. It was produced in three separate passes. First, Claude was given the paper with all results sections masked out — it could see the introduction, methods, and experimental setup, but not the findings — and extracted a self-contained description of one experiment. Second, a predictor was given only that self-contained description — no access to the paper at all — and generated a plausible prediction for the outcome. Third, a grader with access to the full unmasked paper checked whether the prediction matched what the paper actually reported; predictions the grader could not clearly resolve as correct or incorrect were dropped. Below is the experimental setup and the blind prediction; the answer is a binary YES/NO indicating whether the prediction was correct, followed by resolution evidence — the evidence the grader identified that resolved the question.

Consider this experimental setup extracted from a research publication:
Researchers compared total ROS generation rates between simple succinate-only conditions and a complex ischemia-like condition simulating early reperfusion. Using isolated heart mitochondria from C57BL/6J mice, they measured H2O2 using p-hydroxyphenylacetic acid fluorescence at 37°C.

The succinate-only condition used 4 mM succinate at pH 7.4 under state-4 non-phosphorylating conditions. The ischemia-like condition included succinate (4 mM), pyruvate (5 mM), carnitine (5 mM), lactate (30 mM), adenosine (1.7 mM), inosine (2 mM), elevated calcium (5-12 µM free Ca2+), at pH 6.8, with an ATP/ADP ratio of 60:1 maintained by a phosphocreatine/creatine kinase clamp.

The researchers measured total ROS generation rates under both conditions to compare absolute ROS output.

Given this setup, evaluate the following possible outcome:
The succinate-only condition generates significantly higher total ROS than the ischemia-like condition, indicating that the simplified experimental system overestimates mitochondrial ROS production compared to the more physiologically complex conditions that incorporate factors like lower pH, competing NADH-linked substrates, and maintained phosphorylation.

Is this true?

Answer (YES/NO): YES